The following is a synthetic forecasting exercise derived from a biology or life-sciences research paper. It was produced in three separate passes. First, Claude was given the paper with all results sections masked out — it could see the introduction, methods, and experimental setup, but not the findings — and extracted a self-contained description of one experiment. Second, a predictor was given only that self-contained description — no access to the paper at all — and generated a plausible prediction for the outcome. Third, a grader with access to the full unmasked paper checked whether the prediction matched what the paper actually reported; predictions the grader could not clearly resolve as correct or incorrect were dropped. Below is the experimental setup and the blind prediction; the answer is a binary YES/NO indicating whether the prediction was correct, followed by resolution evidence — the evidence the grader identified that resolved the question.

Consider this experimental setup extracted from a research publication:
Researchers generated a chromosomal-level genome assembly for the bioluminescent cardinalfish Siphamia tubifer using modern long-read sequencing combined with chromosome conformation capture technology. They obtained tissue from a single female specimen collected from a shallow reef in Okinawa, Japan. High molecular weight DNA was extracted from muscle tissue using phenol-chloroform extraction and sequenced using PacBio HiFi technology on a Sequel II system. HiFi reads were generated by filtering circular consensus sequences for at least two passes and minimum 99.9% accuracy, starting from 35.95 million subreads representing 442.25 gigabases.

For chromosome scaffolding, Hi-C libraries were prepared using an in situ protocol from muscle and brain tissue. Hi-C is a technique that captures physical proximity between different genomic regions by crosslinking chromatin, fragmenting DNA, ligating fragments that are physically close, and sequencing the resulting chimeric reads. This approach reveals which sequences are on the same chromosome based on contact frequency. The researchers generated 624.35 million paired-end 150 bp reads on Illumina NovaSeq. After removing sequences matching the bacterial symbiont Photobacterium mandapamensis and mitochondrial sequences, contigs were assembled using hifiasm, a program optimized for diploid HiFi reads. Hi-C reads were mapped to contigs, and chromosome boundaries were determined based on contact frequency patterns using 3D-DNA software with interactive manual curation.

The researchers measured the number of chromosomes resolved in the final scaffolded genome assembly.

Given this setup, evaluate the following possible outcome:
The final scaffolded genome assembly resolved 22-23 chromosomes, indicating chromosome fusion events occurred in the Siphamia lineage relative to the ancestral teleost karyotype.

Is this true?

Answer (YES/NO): NO